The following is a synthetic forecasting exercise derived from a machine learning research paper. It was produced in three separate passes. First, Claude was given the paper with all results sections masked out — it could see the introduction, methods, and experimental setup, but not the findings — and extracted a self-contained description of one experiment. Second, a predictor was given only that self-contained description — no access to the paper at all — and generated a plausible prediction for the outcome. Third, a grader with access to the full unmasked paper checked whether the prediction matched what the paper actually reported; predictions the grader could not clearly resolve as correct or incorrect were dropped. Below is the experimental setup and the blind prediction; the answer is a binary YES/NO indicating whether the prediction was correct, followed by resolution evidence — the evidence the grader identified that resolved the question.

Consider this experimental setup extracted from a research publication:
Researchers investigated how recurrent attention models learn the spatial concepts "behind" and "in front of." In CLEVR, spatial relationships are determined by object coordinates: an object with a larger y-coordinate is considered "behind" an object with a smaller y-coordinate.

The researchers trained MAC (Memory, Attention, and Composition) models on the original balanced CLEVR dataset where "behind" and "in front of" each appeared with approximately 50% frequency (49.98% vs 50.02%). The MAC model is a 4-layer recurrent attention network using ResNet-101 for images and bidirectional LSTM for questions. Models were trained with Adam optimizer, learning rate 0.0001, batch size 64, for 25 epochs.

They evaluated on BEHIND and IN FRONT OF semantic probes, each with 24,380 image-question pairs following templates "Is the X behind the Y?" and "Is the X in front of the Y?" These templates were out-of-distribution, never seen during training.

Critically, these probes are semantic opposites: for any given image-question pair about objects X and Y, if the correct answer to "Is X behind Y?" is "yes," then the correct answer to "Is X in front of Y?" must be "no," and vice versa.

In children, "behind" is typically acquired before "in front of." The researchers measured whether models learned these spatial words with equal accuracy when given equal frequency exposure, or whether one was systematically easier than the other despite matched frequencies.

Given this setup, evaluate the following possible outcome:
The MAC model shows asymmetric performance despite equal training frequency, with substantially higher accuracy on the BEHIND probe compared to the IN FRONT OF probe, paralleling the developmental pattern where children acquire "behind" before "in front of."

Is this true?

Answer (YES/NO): NO